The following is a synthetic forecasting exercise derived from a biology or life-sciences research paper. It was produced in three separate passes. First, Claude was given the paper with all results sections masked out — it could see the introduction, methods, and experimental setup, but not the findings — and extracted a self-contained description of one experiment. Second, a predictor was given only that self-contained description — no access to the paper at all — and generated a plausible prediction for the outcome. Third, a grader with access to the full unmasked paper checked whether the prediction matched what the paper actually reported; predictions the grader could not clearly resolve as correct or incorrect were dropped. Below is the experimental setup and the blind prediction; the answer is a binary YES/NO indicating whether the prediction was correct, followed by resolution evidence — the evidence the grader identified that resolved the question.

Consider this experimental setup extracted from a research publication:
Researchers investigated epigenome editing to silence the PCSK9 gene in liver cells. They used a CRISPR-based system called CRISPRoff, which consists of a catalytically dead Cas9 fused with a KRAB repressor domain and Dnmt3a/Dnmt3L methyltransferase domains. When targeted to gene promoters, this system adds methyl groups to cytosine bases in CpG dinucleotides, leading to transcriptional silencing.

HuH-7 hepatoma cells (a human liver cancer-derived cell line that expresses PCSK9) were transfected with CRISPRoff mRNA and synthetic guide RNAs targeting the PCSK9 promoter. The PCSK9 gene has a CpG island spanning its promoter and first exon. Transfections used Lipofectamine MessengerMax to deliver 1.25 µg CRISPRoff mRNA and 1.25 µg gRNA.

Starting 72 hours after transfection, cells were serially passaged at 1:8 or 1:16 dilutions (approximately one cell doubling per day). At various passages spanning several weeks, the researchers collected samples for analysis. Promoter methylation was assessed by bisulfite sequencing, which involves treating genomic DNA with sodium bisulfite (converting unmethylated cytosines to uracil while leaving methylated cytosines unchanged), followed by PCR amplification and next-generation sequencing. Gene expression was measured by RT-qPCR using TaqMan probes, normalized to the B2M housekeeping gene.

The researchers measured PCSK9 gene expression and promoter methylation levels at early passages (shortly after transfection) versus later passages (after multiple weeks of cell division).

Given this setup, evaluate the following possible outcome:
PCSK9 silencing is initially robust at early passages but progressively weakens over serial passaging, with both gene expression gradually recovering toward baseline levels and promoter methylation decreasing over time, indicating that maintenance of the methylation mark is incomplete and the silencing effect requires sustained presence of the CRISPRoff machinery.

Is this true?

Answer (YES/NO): NO